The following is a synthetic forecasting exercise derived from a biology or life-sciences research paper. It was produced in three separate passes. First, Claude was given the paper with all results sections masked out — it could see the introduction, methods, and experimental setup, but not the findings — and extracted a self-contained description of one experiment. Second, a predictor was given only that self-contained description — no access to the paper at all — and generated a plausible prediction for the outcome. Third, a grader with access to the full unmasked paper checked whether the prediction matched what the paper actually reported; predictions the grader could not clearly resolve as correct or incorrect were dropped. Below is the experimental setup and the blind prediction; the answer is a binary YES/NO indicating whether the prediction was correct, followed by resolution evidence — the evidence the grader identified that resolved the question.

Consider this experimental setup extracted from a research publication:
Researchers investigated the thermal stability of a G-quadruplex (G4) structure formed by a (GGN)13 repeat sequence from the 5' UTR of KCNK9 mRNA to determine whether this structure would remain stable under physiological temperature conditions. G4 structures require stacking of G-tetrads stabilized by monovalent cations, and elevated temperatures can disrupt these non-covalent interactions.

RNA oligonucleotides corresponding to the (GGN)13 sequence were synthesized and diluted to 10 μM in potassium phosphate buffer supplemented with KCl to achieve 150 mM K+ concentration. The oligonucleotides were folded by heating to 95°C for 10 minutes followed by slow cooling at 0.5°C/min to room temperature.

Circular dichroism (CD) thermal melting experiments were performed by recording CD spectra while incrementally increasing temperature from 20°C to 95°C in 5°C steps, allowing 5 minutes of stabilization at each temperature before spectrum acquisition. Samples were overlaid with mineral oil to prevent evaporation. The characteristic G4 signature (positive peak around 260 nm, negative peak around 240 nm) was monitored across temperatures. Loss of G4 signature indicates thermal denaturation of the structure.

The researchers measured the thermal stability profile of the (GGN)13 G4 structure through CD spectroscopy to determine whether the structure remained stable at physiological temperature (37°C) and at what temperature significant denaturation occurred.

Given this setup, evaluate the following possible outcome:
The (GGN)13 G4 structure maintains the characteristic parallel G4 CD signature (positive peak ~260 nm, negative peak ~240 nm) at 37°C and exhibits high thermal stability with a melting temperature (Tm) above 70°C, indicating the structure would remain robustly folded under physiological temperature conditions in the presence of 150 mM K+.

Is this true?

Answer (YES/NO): YES